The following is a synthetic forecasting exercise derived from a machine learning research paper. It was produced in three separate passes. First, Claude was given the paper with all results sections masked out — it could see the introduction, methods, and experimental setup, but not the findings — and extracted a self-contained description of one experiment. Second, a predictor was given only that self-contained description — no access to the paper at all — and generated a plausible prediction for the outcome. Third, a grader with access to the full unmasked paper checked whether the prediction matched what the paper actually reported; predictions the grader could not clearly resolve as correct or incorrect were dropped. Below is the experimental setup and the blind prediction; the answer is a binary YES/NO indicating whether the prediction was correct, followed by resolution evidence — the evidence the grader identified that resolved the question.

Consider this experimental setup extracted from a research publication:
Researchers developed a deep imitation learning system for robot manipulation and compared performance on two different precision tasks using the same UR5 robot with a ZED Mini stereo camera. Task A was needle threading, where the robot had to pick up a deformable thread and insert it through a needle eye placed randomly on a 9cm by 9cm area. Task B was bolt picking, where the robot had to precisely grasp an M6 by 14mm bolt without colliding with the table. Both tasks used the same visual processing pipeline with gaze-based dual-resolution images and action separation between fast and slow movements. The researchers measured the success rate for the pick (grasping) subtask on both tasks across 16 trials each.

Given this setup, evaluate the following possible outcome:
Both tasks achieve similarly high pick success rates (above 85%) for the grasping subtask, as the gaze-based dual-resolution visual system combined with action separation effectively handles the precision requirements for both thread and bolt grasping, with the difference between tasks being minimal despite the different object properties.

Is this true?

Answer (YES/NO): NO